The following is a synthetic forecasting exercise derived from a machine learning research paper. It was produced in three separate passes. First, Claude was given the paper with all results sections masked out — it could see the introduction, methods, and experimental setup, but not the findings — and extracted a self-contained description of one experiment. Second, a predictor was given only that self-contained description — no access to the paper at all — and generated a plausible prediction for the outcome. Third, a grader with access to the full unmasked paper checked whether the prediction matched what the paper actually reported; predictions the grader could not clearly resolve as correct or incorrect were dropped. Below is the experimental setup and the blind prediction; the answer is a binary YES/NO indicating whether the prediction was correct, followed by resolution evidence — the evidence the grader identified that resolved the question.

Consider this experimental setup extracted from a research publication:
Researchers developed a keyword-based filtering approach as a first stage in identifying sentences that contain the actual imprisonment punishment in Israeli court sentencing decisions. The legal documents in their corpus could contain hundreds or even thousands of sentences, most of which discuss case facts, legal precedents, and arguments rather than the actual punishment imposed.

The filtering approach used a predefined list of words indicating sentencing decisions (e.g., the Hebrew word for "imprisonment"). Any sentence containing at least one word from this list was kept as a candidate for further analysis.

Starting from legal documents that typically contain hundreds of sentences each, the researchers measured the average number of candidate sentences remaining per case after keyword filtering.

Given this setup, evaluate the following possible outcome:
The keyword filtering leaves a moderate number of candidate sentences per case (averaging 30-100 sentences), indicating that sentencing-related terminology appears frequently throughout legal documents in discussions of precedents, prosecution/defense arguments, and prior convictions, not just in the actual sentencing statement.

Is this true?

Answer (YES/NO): NO